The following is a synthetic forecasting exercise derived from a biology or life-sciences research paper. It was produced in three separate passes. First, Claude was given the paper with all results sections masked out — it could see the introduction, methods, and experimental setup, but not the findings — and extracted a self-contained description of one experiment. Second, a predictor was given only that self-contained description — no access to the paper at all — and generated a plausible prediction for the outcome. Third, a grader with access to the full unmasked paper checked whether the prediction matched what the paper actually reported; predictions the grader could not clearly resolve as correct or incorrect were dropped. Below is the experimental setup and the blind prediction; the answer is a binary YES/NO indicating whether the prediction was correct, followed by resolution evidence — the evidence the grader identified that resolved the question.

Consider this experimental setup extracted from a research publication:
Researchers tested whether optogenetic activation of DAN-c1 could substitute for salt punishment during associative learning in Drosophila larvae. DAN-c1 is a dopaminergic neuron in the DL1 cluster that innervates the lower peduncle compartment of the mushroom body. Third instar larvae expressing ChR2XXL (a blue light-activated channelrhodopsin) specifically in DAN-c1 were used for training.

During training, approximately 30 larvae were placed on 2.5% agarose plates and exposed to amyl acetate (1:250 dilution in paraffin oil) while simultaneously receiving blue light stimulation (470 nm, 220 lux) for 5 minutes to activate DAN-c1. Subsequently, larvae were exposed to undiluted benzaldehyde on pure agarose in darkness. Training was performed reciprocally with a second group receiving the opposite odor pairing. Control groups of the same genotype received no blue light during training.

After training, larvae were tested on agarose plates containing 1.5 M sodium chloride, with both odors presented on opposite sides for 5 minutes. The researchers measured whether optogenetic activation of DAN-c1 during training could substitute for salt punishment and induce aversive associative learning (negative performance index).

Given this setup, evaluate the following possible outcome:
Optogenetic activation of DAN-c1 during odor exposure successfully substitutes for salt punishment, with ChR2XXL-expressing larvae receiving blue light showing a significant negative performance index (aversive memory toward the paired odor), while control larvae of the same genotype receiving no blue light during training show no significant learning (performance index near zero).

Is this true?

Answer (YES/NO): NO